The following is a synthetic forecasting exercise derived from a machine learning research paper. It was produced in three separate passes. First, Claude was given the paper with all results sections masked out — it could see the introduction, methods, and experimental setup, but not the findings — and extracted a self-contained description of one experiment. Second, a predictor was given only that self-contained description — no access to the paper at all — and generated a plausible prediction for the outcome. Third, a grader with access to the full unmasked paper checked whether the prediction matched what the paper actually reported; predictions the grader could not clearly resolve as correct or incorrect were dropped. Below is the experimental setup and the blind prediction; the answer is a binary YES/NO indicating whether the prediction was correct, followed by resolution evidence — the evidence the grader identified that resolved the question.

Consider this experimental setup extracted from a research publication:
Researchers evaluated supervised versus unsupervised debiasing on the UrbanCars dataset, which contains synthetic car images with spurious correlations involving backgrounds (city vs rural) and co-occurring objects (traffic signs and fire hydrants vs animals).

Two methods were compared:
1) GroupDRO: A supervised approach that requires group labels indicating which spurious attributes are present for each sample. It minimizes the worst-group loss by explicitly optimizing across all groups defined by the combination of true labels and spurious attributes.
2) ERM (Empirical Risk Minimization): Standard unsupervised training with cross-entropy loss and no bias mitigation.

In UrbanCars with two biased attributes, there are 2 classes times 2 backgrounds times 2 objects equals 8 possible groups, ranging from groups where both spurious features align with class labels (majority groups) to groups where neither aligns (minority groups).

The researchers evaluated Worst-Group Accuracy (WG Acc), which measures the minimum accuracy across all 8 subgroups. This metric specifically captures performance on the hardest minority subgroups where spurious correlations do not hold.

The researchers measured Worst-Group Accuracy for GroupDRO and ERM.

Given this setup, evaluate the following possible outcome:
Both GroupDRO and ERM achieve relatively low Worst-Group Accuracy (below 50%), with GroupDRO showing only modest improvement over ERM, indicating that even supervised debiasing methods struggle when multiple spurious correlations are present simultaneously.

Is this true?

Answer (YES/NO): NO